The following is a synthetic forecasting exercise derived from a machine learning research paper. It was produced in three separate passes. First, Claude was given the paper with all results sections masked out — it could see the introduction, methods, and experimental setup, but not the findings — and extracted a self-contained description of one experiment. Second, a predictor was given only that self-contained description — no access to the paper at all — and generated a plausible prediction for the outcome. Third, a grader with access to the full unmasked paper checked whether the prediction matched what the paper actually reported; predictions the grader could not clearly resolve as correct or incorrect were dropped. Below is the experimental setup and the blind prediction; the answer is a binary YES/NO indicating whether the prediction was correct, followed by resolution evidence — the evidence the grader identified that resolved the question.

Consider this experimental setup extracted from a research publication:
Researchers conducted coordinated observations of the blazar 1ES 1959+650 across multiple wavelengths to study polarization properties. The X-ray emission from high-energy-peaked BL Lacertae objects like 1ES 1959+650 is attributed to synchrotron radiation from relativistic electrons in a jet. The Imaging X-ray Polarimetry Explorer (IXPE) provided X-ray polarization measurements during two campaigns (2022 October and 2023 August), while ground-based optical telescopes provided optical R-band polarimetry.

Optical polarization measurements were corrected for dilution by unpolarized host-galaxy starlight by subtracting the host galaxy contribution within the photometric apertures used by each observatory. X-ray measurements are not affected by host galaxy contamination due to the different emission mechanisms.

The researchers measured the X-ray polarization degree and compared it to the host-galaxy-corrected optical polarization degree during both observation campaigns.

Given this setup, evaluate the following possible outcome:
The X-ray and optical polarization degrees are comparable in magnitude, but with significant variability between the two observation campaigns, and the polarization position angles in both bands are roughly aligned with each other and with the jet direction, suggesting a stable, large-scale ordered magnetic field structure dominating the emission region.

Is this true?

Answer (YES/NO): NO